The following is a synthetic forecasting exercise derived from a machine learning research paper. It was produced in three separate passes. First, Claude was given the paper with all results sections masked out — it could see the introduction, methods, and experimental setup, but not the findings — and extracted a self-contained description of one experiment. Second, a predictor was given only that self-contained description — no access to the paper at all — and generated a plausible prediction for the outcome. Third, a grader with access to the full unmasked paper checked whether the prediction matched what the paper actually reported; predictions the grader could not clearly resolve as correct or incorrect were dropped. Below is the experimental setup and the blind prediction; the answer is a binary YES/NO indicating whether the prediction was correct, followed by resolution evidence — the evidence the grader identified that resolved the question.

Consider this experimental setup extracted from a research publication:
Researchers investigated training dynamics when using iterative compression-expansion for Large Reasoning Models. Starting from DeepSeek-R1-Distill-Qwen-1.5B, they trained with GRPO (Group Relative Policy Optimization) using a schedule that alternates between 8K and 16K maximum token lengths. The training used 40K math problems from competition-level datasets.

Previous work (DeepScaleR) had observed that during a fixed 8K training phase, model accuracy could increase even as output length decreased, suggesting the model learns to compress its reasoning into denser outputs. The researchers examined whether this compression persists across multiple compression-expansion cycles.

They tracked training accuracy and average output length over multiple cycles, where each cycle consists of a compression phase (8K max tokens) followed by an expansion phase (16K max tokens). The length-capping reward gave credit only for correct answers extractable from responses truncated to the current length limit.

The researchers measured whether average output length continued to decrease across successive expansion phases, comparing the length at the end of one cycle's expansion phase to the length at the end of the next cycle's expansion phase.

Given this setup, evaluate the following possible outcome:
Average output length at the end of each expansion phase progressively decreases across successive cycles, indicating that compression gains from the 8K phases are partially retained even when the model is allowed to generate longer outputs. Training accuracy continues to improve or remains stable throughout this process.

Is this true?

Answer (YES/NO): NO